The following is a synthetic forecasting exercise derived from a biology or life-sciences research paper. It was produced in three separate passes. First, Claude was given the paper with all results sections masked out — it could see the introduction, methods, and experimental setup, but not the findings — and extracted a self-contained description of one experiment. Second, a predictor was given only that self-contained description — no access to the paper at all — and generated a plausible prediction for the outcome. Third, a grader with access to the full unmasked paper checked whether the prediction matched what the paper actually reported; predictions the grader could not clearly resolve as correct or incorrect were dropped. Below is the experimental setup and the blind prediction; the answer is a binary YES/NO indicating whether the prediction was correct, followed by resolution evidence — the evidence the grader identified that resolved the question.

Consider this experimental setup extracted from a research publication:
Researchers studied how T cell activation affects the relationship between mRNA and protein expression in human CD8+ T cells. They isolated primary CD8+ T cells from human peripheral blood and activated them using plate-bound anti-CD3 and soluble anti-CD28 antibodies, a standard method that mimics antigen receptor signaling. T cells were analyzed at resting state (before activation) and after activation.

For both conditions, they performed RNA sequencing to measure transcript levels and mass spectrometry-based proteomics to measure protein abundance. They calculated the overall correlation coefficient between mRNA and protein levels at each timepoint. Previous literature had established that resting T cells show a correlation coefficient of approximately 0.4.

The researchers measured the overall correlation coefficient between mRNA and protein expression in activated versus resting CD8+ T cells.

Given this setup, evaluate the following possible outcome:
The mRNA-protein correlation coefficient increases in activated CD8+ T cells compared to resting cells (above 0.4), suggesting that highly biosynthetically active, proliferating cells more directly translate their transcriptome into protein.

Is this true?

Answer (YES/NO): NO